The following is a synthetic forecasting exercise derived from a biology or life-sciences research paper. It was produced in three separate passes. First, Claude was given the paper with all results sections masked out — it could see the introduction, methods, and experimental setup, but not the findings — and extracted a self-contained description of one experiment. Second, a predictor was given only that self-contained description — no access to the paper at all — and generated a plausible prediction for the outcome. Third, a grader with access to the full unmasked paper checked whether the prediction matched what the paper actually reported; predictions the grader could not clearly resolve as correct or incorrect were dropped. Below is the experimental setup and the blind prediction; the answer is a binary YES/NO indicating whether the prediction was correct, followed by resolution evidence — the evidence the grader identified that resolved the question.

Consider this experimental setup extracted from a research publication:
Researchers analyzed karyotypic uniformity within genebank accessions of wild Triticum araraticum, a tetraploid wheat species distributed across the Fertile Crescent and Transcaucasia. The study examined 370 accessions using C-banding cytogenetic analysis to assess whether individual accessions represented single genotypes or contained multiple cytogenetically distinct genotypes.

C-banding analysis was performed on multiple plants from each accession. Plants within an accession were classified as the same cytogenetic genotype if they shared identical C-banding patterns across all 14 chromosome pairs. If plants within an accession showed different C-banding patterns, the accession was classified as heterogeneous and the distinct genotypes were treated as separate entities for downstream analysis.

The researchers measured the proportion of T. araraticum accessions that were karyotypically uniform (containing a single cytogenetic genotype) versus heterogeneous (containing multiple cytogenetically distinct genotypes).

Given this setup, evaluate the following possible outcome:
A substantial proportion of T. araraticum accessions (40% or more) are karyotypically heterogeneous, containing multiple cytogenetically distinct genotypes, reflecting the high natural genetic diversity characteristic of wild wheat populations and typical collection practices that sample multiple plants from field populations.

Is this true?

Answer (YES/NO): NO